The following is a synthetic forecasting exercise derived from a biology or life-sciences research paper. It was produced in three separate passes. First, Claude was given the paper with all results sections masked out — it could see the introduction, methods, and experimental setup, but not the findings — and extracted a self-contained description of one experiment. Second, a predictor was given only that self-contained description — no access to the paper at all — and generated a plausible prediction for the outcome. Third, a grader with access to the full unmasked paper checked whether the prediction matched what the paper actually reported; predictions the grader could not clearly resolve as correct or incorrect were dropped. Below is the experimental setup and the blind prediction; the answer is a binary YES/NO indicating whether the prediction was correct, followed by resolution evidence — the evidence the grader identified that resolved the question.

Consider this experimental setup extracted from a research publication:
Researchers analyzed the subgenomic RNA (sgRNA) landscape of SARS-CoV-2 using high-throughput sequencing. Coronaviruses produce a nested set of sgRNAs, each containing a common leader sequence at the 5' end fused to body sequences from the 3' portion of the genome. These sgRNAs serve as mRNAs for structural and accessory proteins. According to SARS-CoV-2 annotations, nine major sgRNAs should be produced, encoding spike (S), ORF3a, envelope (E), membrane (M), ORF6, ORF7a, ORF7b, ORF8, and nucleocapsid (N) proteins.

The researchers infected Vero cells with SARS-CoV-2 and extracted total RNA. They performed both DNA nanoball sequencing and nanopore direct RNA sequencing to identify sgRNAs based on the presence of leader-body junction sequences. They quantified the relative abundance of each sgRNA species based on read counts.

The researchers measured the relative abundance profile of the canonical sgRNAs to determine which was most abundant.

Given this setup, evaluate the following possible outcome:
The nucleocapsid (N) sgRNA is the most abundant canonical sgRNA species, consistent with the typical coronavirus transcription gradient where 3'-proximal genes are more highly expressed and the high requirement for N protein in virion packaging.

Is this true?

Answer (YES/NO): YES